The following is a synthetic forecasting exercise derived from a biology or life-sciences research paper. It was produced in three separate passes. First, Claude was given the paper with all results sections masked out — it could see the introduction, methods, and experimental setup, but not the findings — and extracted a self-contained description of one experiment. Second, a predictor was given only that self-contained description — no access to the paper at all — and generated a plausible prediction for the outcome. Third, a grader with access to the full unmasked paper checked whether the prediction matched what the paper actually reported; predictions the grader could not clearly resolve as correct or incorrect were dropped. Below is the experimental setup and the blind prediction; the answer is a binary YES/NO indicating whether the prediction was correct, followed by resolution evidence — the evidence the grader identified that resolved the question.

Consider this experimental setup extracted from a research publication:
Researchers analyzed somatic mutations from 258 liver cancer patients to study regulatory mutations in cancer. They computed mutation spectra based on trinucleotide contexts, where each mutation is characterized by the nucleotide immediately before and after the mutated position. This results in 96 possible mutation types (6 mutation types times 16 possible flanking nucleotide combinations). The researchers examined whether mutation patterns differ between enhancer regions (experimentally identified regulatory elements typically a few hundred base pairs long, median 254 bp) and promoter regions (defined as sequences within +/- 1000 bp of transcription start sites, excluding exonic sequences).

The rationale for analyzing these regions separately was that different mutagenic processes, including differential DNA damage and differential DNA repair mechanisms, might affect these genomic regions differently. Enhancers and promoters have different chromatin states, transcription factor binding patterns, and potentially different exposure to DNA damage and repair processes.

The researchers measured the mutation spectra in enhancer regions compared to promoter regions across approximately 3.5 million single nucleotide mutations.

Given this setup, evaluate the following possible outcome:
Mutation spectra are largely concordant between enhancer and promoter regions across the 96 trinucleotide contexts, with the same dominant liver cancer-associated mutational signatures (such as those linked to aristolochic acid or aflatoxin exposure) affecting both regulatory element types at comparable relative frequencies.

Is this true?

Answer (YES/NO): NO